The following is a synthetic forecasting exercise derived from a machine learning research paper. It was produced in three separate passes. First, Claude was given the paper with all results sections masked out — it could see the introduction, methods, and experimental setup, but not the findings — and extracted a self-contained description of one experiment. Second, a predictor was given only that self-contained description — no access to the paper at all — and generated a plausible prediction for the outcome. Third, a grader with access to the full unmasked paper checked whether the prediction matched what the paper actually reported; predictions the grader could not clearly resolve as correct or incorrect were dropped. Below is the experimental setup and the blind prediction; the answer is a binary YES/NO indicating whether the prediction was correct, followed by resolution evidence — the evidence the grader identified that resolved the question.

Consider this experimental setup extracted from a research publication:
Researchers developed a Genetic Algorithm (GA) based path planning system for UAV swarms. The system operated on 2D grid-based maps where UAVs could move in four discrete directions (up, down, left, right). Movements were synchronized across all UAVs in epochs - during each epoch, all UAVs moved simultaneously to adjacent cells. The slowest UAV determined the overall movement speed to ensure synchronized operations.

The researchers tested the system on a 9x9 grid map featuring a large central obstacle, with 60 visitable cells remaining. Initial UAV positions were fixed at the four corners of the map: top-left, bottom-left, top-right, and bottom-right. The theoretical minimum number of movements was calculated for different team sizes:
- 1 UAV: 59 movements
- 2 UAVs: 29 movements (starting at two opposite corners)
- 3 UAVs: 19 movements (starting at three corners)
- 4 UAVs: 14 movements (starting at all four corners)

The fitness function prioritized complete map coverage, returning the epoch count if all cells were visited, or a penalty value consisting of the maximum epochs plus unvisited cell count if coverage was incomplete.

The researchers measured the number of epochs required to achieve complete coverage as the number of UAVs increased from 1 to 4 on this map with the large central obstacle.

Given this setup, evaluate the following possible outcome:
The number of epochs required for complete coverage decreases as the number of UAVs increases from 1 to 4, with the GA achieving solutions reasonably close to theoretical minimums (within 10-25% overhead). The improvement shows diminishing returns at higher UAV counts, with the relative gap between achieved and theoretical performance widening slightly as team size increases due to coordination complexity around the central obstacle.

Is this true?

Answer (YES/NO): NO